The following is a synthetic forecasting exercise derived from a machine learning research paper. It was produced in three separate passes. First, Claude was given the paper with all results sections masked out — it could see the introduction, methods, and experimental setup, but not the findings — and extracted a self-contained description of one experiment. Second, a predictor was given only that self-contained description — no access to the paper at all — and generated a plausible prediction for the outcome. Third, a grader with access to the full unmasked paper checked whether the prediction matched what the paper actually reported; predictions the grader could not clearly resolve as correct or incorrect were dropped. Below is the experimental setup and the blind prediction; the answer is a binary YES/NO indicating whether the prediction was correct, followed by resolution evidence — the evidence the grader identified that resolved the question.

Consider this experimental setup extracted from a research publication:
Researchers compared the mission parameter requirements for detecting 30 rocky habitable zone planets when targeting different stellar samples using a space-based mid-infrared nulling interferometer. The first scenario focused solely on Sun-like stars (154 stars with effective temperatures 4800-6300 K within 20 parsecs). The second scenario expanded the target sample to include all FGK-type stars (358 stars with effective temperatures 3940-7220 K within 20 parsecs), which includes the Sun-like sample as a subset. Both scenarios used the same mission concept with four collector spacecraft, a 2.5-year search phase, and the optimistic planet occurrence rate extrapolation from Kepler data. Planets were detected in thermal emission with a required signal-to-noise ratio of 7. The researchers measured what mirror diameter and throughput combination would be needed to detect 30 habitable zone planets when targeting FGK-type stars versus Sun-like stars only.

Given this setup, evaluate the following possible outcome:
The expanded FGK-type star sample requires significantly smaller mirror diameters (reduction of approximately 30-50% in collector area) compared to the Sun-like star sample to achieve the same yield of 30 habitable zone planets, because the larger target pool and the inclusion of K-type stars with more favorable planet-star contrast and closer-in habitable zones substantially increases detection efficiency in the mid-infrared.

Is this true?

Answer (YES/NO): NO